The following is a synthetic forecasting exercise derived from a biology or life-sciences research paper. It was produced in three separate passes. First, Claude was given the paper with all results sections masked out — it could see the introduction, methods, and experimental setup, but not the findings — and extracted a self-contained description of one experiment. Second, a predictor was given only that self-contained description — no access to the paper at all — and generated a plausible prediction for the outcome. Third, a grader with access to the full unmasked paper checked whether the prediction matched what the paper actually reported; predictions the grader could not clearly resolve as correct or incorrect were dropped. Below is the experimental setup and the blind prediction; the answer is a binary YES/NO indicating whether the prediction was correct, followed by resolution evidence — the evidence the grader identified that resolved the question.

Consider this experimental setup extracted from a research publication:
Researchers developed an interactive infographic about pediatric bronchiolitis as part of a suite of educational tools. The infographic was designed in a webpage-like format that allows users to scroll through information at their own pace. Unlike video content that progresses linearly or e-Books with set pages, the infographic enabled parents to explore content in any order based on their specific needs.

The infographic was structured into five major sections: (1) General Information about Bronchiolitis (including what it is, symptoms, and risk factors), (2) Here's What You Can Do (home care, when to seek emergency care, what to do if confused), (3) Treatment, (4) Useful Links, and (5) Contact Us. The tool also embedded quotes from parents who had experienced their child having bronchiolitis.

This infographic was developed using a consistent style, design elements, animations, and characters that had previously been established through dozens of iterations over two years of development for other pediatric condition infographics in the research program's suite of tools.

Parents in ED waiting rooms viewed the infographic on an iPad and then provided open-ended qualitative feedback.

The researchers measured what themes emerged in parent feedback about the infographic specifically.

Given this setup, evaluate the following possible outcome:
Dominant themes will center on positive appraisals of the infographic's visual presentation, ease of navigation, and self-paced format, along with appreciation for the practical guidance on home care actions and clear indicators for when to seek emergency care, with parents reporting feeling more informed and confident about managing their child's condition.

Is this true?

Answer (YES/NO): NO